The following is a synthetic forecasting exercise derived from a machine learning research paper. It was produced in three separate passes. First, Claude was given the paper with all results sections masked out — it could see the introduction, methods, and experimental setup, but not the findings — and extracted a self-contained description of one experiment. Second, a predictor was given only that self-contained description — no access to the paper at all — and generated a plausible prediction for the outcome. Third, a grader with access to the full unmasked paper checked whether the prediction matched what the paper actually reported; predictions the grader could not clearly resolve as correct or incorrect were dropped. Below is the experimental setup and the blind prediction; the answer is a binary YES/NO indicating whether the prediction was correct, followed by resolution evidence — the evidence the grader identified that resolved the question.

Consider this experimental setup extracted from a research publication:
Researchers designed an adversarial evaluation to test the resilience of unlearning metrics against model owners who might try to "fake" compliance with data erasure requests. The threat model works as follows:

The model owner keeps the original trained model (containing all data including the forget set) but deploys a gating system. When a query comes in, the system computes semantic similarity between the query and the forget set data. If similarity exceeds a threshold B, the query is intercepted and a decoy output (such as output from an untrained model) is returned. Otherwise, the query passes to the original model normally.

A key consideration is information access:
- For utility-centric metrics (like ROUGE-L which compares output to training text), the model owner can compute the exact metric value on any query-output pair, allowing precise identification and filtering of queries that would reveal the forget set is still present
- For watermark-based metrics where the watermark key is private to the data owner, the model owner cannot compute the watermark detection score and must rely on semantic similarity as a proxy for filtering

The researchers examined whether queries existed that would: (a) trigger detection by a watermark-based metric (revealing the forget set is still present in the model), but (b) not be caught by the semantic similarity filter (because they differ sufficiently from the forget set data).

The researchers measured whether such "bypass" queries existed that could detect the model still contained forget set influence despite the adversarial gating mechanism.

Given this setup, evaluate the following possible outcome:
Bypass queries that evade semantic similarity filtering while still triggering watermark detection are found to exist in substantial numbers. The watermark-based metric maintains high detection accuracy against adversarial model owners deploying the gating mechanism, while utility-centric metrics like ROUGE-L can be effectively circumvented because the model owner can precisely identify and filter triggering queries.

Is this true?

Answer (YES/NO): YES